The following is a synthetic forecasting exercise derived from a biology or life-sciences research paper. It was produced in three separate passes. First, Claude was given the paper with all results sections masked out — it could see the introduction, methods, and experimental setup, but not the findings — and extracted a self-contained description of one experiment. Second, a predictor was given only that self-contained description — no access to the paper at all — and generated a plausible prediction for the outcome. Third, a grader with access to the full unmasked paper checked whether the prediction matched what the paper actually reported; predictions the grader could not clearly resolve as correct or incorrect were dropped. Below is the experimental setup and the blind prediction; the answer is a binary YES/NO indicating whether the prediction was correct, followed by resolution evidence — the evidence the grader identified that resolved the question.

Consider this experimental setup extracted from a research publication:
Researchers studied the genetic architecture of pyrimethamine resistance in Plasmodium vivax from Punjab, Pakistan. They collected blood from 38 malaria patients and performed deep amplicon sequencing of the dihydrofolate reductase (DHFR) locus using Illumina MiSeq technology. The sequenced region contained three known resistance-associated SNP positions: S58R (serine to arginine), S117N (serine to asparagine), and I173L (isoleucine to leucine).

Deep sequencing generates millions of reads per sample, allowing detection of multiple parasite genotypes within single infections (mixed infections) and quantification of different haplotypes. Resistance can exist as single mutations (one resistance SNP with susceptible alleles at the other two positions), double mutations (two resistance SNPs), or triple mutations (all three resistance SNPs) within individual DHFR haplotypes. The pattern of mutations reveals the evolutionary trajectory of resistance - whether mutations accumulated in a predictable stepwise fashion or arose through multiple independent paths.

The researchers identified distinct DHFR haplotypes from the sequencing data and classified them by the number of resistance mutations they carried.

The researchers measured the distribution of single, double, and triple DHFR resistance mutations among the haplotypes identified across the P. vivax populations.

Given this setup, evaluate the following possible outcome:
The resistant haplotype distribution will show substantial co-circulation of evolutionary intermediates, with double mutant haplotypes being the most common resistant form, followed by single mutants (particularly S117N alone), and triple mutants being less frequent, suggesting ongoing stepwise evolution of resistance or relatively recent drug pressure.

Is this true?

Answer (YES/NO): NO